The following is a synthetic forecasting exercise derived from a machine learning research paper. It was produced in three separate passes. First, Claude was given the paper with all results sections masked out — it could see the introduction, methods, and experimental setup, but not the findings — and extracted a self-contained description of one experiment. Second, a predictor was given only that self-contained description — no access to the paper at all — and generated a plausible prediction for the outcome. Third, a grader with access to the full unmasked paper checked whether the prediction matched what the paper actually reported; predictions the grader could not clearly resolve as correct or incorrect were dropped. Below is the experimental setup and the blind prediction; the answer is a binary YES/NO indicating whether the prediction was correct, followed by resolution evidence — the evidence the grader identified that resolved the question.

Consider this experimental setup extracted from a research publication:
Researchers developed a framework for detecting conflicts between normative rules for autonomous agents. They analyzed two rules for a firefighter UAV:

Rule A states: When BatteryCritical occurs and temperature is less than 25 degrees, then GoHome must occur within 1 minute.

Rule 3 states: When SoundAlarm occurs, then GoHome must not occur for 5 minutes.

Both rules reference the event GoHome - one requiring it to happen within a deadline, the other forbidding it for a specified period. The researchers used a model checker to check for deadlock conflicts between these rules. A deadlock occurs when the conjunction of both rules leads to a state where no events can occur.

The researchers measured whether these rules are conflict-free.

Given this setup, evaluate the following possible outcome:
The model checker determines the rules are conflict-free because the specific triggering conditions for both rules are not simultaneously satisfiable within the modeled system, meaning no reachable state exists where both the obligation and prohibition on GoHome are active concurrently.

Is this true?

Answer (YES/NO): NO